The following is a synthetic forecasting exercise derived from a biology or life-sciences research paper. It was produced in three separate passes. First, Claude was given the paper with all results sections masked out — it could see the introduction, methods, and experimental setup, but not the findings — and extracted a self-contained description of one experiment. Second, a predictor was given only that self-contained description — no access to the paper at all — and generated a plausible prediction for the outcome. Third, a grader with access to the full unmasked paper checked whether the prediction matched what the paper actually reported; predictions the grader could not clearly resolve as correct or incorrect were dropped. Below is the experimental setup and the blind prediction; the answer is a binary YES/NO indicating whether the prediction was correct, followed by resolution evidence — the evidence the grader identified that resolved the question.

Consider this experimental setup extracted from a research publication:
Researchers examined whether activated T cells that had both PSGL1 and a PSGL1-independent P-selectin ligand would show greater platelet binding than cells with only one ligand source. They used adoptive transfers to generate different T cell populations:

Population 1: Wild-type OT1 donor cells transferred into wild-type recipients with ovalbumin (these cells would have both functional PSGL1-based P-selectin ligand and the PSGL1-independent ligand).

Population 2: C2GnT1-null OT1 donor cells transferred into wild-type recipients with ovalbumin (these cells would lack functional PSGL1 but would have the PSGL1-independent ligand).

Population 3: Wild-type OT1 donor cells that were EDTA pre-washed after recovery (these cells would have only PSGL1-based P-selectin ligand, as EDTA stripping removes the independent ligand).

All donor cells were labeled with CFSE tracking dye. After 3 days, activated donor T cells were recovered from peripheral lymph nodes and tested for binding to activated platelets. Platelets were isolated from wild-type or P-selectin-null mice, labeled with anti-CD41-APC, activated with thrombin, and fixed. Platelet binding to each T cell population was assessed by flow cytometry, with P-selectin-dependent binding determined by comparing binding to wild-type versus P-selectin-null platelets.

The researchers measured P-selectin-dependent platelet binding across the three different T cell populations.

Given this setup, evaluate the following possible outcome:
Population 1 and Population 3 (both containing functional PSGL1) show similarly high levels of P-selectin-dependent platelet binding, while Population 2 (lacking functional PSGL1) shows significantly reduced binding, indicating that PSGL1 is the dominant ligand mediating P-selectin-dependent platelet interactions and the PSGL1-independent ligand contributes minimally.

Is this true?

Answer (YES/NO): NO